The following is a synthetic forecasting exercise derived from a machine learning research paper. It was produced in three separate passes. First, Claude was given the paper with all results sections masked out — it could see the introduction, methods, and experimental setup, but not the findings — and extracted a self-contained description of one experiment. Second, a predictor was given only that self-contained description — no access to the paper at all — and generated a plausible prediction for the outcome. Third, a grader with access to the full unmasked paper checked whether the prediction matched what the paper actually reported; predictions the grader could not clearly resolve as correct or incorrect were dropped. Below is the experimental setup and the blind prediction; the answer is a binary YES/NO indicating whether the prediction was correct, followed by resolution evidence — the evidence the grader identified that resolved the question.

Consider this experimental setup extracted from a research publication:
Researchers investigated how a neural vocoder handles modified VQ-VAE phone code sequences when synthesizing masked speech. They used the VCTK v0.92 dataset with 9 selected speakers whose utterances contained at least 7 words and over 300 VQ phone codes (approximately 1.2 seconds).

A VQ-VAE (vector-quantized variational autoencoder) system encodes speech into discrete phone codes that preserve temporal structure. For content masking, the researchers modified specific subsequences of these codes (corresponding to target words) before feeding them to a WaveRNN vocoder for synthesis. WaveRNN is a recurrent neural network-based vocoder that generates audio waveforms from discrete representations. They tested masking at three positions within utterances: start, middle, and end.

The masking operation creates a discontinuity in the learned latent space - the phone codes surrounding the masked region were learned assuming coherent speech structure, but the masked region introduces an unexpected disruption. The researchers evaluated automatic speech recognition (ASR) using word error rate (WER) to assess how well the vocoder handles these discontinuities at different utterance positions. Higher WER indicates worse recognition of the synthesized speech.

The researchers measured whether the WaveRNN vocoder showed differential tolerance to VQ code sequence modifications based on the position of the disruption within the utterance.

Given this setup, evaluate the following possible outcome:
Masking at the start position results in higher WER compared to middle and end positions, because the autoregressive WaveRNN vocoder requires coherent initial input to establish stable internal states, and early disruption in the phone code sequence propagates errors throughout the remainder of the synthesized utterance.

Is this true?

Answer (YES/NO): NO